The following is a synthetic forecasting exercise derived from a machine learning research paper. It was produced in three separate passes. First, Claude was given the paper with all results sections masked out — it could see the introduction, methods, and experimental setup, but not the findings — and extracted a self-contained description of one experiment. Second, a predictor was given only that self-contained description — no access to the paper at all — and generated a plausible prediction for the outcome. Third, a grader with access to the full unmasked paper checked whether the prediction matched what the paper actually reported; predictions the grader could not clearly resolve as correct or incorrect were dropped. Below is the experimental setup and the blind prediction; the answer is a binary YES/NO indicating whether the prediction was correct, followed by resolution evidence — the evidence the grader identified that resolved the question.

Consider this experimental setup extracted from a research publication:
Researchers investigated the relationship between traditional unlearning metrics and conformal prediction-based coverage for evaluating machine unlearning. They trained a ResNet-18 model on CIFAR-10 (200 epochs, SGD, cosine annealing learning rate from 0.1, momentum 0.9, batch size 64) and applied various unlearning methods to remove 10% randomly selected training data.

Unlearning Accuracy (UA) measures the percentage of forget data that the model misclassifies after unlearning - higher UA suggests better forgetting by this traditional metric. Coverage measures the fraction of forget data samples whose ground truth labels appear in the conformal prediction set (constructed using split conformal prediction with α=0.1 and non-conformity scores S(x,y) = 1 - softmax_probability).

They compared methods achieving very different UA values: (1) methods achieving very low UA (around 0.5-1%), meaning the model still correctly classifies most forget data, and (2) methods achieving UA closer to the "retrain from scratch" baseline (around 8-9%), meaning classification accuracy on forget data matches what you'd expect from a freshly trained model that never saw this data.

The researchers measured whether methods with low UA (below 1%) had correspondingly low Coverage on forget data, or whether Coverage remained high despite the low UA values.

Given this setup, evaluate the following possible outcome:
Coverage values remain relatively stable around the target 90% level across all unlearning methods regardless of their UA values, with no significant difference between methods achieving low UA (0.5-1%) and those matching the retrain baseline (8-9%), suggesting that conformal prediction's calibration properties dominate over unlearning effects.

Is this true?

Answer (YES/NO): NO